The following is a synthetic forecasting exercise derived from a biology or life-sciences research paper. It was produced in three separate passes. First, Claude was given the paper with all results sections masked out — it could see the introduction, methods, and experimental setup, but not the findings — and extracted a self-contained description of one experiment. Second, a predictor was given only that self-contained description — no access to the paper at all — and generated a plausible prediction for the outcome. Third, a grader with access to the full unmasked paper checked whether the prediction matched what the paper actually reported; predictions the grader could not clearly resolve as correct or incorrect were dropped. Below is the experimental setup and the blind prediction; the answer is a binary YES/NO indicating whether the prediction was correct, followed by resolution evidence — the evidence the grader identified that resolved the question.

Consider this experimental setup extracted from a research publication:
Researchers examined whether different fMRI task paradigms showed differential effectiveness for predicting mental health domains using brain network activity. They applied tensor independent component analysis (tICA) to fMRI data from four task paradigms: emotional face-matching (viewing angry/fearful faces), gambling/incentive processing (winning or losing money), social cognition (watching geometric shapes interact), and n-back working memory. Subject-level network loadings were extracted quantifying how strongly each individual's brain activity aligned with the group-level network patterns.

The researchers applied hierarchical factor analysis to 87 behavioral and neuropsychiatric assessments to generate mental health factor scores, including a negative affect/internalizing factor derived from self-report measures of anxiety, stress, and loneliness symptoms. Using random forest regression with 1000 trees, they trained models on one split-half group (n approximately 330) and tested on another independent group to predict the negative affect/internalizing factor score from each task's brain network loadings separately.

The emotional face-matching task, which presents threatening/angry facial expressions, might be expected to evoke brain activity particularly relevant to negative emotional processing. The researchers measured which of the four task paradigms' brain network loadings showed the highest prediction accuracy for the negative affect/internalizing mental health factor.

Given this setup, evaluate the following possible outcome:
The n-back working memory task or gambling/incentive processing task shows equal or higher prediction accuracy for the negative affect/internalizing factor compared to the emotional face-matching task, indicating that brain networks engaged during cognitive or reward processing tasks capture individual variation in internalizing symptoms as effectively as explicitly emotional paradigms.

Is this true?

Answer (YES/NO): YES